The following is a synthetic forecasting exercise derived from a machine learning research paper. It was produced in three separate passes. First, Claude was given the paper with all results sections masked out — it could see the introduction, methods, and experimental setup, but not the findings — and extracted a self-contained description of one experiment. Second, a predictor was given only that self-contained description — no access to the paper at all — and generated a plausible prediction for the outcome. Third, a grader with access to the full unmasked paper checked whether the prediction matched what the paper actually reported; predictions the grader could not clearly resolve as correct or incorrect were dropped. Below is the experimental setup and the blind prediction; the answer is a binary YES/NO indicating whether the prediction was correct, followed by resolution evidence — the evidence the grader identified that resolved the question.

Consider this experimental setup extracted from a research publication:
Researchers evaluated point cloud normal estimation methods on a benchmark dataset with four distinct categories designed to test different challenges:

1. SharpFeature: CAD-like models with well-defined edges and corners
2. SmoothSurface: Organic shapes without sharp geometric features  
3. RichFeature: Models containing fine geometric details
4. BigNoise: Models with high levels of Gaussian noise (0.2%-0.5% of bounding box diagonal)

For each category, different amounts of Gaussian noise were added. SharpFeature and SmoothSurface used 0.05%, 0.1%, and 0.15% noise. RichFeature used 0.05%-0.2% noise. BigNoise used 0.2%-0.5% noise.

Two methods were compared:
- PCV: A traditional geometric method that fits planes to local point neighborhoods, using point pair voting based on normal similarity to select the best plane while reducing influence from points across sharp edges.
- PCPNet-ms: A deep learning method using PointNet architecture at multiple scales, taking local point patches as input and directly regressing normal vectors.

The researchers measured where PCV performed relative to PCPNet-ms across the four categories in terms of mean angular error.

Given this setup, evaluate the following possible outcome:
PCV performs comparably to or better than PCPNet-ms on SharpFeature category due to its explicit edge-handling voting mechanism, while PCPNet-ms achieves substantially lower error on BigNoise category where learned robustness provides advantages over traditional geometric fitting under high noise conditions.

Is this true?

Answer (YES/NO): NO